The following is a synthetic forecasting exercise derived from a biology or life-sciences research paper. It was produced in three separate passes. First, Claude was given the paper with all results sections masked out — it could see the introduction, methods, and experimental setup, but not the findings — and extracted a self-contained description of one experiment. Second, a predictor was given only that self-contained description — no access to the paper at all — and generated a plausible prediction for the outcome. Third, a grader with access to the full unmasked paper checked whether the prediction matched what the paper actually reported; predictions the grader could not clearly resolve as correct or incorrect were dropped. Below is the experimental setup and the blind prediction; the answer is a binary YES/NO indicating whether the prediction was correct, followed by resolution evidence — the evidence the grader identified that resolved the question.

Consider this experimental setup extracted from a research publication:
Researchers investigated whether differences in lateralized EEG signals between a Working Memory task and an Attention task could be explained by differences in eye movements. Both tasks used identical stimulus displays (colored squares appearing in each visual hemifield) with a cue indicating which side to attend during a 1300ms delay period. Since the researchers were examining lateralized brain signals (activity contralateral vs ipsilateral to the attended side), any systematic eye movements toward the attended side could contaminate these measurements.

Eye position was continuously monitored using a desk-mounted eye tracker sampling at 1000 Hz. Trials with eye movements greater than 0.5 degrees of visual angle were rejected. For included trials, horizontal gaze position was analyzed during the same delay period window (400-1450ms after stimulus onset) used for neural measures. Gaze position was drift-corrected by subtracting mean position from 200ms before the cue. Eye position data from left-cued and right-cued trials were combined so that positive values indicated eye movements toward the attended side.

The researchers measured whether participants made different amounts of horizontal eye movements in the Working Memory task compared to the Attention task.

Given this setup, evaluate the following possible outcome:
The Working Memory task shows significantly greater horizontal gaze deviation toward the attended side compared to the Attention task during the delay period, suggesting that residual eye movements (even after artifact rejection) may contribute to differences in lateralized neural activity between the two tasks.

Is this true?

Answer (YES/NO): NO